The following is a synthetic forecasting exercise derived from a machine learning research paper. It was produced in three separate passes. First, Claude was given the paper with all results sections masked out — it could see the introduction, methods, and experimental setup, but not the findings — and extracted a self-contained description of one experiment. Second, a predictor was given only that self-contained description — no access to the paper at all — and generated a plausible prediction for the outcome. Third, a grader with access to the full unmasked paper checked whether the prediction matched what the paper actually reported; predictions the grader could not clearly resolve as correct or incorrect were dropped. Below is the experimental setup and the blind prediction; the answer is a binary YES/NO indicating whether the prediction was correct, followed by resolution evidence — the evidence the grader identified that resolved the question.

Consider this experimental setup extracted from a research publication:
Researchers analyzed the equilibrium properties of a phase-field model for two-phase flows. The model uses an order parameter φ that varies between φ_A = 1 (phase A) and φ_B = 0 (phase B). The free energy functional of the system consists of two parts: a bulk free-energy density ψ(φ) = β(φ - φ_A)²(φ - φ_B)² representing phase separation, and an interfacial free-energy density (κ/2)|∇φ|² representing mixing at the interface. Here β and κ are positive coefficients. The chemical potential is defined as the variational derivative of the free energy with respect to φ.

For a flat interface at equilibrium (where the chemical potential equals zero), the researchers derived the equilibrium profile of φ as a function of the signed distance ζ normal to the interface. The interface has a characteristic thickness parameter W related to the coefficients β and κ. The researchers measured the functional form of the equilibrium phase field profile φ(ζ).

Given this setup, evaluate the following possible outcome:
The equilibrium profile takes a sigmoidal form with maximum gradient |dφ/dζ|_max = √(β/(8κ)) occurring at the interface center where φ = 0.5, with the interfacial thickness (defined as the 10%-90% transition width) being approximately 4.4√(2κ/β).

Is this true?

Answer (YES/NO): NO